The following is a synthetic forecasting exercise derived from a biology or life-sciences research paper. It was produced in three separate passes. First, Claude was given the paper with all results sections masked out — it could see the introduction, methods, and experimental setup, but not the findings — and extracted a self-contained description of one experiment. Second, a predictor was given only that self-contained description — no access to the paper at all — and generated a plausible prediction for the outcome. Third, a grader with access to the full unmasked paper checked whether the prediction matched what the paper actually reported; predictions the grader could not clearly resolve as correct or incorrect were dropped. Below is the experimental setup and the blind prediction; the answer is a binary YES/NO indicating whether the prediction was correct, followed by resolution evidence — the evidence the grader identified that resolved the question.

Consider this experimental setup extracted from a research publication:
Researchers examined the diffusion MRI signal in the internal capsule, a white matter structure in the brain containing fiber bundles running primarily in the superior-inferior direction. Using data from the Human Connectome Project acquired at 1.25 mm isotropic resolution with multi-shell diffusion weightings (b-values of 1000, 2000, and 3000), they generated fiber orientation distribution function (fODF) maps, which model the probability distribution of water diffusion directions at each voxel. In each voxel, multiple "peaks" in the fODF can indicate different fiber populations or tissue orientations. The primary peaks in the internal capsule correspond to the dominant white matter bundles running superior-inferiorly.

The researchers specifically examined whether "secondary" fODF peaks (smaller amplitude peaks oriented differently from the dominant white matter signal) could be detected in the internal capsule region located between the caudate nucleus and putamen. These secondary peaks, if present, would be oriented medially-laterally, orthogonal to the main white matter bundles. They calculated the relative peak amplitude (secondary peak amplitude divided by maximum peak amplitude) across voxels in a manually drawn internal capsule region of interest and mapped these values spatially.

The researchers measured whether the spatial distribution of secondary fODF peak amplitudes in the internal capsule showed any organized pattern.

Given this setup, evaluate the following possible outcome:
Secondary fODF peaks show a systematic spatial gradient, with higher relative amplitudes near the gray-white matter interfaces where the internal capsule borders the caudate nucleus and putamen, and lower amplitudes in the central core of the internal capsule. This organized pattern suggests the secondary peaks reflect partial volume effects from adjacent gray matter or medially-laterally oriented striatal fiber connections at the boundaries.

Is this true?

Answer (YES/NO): NO